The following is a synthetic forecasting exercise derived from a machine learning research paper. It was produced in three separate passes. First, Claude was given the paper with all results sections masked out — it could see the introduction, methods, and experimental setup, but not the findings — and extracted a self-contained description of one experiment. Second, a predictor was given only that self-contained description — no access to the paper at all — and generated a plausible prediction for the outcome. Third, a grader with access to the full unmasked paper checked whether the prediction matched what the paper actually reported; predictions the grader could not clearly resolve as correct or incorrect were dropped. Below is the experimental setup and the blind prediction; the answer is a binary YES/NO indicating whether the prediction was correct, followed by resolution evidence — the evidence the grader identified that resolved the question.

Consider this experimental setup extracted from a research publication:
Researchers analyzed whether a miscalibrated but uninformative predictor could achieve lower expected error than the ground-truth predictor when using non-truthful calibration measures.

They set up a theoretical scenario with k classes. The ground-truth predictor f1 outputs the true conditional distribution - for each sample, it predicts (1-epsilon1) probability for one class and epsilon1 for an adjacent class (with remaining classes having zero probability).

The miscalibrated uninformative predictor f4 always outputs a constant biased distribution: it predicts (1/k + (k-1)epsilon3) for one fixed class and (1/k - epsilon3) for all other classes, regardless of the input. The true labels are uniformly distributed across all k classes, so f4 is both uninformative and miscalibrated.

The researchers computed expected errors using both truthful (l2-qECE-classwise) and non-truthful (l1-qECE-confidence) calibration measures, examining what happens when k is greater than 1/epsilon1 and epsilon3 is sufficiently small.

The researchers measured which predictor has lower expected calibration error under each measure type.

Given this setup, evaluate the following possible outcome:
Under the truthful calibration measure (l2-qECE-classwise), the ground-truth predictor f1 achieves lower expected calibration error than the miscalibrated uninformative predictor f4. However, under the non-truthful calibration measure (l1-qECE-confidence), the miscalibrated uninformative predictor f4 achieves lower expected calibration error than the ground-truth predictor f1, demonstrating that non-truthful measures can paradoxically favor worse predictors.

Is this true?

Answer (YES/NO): YES